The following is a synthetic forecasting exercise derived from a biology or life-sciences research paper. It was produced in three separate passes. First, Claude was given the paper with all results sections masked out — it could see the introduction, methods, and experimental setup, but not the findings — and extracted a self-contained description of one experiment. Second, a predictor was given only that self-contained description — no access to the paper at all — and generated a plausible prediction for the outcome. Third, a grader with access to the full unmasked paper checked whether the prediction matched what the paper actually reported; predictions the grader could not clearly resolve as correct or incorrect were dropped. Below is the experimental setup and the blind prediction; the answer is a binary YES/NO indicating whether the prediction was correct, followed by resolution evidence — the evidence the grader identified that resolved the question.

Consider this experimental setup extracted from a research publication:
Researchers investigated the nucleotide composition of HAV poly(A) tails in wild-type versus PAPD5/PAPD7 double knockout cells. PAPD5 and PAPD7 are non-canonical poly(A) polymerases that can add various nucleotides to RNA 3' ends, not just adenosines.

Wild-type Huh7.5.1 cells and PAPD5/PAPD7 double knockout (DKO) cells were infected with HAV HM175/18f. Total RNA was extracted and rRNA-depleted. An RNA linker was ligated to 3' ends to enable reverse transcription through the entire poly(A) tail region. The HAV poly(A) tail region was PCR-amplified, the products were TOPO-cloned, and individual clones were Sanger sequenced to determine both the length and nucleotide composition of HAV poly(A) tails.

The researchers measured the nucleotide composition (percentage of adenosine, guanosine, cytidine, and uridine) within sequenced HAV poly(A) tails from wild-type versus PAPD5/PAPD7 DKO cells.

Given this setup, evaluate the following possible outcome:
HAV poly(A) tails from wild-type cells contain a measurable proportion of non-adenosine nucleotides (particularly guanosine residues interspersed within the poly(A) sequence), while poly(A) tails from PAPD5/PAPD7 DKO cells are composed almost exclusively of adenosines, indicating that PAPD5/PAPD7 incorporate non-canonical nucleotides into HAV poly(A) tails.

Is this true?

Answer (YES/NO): NO